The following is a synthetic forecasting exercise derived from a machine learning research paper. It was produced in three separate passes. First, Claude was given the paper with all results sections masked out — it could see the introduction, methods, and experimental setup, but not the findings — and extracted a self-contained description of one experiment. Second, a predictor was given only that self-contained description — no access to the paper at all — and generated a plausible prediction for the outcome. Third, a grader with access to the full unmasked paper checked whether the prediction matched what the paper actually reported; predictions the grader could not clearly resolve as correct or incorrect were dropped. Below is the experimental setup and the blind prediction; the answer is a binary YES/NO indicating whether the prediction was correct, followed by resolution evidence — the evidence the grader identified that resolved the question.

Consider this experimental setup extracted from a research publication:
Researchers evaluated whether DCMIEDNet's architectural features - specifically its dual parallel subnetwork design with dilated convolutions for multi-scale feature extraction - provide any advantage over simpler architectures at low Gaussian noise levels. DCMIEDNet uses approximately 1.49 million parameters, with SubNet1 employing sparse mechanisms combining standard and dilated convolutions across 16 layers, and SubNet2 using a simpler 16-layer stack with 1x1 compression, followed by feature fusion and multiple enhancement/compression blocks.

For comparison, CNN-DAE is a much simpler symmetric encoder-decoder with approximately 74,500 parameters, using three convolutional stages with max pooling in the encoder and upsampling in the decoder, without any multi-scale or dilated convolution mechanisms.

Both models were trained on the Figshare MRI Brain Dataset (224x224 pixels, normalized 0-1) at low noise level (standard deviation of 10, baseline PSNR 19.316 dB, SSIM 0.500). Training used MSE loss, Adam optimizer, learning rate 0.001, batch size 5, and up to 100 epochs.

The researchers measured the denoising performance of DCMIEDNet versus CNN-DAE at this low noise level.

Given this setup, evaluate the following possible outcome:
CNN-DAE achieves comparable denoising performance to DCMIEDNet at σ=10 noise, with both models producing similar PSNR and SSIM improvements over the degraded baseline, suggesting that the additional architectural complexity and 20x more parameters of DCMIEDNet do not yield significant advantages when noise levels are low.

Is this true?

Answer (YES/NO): NO